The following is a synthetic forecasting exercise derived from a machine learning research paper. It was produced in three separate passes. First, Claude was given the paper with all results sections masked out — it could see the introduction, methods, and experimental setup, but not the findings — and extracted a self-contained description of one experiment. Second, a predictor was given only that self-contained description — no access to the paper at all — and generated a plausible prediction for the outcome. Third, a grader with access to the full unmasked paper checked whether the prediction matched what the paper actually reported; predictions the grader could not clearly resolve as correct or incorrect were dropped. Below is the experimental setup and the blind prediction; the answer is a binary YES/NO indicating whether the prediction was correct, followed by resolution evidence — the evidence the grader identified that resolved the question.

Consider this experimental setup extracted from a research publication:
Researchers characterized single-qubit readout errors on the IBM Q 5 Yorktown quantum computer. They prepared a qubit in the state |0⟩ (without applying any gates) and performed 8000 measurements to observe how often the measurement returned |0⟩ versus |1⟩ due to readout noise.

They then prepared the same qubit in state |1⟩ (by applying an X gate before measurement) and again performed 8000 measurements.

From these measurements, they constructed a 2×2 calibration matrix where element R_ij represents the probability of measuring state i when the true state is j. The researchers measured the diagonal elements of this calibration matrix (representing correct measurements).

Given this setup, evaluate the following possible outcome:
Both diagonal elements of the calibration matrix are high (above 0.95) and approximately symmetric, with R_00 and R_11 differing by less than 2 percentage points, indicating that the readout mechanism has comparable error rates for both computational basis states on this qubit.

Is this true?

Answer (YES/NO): NO